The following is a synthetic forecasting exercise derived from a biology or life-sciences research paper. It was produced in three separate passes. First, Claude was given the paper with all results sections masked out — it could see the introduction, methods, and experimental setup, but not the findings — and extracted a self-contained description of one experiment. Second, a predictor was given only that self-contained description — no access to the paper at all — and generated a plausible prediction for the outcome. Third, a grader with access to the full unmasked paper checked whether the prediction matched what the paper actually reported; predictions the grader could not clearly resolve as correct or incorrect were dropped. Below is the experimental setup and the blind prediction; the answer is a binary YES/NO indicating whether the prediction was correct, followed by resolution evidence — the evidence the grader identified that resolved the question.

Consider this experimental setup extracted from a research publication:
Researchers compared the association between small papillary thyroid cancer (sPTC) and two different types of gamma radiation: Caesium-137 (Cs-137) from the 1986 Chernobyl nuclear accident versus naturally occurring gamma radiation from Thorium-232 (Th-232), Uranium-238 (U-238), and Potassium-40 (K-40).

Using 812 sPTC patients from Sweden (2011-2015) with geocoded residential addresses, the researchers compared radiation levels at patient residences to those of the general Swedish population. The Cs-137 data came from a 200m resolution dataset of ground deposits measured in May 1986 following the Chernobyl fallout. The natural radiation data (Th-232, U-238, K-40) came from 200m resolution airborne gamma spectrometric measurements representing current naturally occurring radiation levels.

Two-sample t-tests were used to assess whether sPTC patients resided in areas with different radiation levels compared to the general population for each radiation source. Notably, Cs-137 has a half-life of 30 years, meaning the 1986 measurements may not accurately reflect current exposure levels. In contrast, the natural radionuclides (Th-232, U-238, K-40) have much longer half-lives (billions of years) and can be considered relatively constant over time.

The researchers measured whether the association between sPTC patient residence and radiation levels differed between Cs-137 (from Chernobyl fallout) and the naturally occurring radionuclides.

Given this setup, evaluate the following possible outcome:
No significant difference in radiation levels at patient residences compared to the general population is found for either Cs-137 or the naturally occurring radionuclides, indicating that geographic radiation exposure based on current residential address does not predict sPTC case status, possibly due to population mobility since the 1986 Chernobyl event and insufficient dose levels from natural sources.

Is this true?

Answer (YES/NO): NO